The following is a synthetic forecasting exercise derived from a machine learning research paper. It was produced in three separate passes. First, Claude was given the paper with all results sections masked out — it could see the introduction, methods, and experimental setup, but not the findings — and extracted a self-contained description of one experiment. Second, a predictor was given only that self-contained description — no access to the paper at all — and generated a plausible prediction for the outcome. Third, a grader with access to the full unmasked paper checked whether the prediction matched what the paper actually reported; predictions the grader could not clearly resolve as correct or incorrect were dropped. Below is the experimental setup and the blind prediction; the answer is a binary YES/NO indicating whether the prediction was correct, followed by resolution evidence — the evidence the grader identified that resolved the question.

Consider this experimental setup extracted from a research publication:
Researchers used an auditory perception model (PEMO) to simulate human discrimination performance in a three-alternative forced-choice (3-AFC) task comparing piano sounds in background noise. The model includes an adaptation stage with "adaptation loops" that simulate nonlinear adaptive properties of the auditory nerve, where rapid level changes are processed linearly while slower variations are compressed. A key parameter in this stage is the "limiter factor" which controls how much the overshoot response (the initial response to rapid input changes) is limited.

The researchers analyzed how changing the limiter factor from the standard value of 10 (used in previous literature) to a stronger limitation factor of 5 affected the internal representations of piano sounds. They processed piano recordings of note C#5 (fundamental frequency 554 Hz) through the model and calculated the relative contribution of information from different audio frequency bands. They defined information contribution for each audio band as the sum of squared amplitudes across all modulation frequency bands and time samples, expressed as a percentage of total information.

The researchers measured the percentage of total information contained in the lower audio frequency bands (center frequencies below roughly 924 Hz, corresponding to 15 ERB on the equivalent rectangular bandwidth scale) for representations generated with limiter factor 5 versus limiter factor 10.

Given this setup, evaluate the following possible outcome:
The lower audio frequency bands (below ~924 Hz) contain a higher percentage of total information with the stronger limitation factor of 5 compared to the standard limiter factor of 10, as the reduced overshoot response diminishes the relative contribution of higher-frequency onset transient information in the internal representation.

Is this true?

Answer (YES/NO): NO